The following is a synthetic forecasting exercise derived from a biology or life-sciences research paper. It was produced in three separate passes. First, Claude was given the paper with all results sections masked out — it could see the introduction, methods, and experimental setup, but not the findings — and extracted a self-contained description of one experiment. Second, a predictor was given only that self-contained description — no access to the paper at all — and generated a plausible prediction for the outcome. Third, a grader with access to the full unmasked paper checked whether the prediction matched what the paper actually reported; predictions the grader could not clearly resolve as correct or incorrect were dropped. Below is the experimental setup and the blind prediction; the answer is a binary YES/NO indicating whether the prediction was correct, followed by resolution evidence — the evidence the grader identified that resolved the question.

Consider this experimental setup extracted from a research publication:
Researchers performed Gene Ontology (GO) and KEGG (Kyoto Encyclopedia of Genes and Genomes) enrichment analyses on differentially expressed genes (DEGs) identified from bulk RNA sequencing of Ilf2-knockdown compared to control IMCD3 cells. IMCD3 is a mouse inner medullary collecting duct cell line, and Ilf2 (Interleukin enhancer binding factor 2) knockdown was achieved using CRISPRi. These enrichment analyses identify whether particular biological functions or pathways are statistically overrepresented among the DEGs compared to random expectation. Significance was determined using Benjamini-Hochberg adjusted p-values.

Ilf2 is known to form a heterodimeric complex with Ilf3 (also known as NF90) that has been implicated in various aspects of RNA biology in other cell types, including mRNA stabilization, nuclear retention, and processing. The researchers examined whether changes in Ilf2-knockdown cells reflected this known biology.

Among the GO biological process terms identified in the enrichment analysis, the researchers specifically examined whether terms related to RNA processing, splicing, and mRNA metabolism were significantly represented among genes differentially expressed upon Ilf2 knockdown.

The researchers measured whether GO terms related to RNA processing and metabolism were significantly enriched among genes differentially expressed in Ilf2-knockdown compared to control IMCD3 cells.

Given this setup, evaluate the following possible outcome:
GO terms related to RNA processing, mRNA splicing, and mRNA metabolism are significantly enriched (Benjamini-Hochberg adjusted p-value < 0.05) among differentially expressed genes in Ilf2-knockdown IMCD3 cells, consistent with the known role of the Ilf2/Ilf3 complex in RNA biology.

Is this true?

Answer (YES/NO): NO